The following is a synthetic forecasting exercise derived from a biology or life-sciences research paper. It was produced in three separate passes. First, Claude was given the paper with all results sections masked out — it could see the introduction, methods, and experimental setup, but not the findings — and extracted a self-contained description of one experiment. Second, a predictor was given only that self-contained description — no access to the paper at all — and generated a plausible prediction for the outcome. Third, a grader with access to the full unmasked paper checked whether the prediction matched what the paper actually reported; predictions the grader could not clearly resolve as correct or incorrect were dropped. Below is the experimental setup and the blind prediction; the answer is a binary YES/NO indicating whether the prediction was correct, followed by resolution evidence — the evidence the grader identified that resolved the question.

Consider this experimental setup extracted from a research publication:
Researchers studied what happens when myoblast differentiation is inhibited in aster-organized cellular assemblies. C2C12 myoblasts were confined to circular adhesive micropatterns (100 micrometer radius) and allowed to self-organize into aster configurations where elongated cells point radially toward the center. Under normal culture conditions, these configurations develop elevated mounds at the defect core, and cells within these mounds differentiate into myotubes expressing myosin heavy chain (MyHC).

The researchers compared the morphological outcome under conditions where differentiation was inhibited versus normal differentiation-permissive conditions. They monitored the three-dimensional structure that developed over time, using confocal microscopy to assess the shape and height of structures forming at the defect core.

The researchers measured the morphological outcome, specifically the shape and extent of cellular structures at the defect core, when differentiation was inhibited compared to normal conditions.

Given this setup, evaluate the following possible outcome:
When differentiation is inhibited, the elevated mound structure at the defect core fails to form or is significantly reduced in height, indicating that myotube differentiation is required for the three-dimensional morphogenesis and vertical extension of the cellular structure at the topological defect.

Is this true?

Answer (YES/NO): NO